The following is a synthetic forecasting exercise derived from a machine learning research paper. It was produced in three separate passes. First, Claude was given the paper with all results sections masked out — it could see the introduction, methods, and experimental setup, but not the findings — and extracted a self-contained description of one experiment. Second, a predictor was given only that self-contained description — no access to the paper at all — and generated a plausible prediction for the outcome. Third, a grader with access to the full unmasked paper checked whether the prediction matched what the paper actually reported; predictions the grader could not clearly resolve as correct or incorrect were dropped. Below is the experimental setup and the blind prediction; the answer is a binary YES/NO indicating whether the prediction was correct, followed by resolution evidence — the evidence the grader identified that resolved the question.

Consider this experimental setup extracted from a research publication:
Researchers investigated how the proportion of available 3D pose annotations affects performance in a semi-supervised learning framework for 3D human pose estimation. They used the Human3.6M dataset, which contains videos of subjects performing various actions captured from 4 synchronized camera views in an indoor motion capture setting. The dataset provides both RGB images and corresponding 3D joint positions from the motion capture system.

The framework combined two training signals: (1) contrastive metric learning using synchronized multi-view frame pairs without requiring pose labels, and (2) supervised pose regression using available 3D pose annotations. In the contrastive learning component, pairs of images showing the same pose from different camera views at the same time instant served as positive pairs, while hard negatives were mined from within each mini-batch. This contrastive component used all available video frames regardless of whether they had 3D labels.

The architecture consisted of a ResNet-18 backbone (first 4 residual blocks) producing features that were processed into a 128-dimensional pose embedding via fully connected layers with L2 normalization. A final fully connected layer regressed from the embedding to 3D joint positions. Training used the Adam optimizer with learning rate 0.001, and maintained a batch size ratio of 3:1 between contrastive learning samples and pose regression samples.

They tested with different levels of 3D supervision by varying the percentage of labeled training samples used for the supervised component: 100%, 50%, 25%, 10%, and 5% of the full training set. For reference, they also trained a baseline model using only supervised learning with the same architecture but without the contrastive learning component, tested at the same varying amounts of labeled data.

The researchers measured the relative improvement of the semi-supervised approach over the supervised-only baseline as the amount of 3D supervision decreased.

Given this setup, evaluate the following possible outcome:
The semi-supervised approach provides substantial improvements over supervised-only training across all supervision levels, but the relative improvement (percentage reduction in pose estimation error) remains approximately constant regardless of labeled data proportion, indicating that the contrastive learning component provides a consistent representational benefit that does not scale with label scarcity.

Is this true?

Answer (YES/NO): NO